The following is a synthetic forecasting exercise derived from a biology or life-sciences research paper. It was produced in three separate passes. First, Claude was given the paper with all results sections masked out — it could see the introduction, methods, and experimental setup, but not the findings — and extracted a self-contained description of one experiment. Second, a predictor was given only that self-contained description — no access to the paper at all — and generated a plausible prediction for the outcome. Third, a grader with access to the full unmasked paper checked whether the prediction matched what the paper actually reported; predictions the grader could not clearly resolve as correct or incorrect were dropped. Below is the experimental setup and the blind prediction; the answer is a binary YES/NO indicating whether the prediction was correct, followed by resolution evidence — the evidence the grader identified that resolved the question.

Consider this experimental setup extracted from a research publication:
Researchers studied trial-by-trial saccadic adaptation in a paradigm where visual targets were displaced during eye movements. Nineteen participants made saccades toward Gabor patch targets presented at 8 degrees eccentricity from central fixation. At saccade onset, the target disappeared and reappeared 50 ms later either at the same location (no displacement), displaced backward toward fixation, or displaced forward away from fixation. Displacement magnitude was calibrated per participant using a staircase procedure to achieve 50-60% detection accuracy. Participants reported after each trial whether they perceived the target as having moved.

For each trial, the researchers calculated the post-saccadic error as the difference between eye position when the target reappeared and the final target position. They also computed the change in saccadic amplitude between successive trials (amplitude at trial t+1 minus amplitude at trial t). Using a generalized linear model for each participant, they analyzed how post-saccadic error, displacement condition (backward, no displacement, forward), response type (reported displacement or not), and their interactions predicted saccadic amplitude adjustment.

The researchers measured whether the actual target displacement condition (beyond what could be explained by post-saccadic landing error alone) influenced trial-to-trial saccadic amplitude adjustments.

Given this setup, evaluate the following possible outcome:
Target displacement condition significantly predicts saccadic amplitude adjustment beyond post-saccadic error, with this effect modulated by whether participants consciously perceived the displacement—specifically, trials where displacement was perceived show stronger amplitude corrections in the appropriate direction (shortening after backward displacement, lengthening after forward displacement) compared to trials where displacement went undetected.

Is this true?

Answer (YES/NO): NO